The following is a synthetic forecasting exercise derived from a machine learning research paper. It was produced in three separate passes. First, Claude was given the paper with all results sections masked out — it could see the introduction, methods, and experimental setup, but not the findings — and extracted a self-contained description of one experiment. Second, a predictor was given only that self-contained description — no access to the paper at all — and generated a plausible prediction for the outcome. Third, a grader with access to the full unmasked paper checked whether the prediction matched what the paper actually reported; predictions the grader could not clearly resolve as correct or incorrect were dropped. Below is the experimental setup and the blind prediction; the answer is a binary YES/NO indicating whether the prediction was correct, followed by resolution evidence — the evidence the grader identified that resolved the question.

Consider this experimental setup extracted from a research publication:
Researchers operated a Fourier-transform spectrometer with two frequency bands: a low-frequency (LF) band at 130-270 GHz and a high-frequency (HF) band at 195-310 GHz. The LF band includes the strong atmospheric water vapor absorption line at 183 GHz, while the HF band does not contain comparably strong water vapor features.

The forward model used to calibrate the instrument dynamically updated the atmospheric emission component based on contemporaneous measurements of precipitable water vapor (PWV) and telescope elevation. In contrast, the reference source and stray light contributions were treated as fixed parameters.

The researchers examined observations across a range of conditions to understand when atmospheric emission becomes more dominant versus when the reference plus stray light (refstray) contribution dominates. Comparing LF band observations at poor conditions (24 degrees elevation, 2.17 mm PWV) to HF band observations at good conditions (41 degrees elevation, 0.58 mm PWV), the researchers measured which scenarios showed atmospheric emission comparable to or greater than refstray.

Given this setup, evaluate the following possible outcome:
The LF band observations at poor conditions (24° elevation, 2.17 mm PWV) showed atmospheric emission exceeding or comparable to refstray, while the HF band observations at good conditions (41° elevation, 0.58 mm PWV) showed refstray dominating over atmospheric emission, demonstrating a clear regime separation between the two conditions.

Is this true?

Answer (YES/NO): YES